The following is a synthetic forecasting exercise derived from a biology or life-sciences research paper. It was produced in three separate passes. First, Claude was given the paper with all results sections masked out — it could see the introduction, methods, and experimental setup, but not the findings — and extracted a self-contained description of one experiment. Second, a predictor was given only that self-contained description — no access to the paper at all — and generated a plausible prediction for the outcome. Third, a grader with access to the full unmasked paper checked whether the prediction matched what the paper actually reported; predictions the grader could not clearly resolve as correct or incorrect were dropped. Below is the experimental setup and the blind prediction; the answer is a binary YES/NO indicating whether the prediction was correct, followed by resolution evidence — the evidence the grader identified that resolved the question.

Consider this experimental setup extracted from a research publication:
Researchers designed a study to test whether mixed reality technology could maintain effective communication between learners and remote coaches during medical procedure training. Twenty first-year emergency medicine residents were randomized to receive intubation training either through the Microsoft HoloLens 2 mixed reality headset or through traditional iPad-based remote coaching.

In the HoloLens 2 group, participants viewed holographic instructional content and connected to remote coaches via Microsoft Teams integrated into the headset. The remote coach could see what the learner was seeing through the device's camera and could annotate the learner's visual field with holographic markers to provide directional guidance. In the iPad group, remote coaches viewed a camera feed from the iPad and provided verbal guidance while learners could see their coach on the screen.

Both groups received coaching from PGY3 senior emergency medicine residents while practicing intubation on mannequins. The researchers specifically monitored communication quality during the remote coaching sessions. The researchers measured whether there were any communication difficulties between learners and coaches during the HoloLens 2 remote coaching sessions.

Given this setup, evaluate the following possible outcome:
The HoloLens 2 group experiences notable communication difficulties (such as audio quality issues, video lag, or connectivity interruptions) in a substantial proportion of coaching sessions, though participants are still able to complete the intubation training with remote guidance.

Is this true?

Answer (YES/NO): NO